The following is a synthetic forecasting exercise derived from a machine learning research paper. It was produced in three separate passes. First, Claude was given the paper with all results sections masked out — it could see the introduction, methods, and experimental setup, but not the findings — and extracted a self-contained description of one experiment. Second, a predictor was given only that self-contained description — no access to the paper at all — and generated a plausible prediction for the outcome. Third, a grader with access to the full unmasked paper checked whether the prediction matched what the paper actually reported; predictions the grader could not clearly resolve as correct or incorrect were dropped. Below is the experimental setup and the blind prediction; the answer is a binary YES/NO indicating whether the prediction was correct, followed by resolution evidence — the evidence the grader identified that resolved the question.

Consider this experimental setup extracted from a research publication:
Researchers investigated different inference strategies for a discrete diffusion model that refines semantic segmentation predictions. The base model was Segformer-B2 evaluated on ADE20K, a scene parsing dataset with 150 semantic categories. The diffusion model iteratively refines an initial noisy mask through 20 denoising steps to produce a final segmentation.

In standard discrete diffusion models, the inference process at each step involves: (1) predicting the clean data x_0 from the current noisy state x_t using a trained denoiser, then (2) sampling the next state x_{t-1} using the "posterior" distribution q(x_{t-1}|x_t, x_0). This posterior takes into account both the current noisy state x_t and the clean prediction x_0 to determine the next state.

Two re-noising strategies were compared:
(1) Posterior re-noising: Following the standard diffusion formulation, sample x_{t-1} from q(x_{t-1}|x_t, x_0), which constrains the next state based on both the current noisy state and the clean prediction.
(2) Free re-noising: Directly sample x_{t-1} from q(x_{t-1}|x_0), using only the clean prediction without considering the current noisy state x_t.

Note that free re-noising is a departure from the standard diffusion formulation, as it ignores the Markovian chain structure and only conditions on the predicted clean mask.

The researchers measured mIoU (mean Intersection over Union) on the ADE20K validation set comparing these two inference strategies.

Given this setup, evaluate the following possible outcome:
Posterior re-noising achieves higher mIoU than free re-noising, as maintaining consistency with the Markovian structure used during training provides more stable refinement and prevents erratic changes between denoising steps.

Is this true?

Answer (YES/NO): NO